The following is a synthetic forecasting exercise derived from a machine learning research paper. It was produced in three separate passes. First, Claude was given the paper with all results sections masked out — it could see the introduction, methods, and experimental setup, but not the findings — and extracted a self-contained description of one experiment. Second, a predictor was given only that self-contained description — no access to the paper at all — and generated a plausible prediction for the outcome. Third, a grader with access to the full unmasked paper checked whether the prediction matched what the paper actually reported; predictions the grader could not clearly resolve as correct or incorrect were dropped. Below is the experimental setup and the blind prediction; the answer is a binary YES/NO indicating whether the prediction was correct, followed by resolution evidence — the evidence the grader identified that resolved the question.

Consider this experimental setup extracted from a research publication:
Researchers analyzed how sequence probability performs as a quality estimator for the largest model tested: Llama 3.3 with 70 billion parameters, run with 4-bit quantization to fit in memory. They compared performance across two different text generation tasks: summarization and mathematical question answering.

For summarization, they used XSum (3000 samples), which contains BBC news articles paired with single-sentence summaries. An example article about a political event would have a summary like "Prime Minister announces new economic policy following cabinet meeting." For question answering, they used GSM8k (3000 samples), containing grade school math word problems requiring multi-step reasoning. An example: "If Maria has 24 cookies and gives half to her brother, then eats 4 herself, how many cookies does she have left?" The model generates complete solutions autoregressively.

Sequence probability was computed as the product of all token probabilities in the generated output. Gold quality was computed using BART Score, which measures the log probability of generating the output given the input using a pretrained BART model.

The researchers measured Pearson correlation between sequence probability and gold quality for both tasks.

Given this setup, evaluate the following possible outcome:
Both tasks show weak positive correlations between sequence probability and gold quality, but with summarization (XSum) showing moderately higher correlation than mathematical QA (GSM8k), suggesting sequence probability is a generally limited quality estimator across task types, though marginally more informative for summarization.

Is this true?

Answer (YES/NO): NO